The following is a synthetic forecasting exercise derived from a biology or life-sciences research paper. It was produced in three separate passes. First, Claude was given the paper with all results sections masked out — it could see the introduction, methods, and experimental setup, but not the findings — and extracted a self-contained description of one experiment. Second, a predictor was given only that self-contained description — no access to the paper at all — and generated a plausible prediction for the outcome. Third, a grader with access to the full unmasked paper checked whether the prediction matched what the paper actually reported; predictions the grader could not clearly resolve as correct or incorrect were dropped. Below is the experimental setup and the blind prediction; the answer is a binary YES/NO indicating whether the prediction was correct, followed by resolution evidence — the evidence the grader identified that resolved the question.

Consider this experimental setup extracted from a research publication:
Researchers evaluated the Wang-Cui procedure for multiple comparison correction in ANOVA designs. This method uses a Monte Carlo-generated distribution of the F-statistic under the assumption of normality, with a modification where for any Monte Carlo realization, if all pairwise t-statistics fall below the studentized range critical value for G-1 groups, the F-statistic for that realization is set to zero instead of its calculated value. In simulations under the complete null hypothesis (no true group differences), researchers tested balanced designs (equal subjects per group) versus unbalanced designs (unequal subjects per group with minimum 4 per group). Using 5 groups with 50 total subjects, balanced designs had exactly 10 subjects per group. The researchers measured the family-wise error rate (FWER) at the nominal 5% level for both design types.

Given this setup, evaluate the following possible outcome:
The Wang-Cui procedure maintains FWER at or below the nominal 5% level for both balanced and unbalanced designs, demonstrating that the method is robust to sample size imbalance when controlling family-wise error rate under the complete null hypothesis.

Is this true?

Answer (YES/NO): YES